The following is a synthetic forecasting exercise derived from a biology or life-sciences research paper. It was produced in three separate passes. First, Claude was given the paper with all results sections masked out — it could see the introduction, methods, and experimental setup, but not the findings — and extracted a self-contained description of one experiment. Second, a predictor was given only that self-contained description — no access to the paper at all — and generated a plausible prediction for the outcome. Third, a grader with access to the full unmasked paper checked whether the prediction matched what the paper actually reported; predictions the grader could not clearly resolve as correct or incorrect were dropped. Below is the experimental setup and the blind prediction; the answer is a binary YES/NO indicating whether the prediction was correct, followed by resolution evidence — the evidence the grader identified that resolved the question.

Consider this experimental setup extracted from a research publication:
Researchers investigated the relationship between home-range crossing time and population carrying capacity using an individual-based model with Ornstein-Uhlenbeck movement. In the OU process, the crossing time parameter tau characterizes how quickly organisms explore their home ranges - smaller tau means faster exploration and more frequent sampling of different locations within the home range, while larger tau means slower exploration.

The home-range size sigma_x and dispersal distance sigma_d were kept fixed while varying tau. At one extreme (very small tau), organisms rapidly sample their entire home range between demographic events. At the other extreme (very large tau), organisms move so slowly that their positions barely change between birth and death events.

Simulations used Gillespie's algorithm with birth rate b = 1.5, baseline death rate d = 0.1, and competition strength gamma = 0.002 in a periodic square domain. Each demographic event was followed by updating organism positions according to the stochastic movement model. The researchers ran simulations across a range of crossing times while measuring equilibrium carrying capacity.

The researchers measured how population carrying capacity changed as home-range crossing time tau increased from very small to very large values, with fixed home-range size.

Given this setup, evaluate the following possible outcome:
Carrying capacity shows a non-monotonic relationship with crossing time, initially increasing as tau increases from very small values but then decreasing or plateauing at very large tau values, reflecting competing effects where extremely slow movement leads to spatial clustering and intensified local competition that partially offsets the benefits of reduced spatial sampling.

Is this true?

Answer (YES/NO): NO